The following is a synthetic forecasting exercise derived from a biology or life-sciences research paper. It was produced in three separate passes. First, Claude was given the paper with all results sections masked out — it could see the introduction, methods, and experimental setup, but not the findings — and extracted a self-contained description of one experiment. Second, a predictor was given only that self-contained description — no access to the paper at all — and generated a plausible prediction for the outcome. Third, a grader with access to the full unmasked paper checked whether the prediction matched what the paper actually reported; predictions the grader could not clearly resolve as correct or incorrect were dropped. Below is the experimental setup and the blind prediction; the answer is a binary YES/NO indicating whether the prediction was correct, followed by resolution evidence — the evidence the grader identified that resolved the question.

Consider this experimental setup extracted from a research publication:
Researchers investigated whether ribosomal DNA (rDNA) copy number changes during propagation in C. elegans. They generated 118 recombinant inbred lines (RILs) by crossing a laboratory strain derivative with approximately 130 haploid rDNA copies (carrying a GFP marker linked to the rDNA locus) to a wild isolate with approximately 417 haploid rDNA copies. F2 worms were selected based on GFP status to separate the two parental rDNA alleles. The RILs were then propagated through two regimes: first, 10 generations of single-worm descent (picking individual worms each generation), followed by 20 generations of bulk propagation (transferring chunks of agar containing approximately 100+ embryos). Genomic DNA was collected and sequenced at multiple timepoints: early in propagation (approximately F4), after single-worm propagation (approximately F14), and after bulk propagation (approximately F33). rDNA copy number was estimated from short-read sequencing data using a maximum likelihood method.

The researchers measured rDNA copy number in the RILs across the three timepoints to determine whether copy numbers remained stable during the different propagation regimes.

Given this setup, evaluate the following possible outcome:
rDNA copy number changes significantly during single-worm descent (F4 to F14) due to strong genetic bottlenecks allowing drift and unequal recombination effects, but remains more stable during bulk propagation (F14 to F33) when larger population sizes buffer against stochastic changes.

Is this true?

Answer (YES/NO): NO